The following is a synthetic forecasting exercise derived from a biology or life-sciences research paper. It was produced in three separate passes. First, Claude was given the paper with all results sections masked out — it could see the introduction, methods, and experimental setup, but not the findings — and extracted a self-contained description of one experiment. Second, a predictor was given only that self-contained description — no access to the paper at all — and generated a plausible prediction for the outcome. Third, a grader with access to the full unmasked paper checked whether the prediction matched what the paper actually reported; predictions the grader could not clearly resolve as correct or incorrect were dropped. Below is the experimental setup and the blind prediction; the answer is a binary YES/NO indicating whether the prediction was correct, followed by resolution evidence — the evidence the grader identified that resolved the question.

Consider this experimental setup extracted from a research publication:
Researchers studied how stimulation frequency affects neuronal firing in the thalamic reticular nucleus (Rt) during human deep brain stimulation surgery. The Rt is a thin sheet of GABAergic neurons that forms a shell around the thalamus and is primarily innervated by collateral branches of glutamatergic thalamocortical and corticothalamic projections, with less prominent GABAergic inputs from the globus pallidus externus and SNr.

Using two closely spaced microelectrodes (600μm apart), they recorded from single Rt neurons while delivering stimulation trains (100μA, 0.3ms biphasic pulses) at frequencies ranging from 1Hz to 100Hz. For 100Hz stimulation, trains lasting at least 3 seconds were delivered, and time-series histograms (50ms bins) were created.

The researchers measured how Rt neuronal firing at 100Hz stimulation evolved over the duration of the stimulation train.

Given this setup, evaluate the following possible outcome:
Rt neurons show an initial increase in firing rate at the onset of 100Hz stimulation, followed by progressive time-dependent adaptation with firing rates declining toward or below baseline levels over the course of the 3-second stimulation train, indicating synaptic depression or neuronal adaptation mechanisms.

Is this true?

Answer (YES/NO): YES